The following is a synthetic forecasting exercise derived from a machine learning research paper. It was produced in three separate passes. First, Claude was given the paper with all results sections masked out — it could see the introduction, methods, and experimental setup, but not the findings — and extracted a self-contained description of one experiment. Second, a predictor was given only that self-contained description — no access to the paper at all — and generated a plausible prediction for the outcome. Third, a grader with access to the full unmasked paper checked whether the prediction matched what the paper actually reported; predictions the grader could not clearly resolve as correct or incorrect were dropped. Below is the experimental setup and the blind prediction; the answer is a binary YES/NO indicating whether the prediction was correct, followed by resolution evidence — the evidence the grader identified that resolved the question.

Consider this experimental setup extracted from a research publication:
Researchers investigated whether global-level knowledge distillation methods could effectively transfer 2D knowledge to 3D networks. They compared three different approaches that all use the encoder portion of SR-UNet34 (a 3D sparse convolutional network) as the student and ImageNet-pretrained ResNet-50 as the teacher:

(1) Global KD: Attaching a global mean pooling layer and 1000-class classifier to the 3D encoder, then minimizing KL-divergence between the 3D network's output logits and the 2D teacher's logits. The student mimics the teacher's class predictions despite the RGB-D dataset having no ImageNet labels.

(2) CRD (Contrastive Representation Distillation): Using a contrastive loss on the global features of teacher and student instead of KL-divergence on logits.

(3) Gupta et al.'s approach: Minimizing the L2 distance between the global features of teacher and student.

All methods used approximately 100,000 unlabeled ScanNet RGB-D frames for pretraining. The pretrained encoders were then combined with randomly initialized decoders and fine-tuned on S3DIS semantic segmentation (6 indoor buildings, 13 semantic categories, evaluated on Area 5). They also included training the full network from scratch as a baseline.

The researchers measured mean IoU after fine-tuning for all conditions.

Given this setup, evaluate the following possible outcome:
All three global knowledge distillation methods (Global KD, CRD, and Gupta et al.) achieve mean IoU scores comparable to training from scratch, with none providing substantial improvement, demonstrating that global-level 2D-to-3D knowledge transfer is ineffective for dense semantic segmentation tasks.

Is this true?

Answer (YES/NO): YES